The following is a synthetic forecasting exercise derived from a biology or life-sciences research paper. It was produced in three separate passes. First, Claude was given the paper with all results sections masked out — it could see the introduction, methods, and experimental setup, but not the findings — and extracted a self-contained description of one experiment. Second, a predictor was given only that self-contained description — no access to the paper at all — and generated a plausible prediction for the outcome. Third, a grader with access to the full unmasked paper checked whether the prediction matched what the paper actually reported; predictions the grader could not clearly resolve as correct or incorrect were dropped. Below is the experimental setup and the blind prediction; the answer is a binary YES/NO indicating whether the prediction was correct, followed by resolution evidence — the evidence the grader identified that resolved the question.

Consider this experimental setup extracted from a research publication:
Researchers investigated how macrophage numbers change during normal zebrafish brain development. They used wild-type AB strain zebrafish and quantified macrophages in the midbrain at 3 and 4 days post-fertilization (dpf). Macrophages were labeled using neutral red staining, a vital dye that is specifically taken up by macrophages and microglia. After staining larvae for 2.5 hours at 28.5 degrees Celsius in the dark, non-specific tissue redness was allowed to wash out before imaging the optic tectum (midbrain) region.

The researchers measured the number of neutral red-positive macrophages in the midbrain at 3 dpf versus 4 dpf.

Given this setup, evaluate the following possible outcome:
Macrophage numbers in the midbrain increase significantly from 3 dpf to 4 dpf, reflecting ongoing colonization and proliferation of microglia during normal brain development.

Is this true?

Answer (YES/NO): YES